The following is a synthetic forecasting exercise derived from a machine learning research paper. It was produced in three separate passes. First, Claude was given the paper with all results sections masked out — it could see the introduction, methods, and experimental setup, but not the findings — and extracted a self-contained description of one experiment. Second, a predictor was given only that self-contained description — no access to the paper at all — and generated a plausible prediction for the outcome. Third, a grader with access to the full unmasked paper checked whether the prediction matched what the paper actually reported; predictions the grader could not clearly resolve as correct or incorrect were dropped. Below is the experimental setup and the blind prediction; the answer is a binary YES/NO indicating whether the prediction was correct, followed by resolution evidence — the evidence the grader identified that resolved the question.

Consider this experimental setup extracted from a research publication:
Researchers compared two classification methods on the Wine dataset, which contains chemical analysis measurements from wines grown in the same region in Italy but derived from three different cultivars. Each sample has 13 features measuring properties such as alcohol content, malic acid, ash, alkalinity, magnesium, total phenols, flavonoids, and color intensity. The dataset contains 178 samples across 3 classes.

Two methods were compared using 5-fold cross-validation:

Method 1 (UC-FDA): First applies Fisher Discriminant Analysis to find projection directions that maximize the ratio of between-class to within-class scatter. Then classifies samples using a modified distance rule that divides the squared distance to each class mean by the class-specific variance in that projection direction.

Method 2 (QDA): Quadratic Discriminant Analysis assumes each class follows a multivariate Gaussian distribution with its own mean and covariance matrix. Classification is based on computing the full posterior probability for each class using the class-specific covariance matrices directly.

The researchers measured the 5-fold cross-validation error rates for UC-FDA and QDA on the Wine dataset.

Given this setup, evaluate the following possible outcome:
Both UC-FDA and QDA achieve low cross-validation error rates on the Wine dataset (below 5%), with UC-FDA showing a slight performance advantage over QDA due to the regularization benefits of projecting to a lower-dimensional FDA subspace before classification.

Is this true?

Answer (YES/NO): NO